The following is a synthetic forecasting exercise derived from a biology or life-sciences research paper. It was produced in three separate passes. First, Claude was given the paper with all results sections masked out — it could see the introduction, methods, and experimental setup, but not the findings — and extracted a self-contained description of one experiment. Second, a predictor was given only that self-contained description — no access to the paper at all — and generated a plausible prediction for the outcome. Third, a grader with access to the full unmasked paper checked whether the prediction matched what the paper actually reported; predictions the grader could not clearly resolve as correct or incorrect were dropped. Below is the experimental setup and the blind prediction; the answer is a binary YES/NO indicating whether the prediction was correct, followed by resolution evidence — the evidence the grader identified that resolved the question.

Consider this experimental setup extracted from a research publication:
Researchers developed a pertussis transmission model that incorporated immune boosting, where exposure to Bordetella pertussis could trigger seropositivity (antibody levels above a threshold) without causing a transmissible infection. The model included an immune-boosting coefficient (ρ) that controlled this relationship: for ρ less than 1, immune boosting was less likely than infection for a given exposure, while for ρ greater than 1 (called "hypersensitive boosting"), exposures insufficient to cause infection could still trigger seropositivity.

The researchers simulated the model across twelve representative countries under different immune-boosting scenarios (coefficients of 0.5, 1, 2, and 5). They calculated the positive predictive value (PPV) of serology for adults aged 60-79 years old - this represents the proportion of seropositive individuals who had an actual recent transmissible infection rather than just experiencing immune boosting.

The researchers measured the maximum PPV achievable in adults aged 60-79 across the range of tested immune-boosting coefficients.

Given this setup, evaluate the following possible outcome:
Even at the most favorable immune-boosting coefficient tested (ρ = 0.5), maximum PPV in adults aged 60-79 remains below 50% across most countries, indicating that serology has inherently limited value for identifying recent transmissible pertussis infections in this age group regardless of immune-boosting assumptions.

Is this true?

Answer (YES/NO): NO